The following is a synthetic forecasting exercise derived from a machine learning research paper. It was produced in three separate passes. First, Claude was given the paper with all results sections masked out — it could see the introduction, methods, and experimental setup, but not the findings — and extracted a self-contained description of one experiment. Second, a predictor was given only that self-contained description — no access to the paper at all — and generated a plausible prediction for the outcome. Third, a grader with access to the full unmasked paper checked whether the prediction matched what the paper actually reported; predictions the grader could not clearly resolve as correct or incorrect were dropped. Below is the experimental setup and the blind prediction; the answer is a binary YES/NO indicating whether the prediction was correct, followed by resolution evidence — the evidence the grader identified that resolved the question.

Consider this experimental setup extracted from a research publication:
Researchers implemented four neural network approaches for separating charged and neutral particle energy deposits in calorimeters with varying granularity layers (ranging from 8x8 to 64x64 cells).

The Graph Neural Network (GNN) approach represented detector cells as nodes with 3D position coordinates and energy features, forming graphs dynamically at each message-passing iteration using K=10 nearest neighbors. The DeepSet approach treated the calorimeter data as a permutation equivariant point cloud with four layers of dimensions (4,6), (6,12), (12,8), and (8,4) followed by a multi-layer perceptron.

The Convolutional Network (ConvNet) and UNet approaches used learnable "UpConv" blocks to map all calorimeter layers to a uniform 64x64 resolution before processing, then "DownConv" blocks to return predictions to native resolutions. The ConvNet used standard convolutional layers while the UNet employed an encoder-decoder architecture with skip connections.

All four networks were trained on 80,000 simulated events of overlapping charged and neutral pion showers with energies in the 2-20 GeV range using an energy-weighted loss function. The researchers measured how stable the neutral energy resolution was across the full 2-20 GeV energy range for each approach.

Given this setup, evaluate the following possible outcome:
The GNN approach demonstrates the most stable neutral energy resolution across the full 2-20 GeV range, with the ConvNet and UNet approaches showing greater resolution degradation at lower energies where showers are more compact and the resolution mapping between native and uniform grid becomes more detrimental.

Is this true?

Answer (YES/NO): NO